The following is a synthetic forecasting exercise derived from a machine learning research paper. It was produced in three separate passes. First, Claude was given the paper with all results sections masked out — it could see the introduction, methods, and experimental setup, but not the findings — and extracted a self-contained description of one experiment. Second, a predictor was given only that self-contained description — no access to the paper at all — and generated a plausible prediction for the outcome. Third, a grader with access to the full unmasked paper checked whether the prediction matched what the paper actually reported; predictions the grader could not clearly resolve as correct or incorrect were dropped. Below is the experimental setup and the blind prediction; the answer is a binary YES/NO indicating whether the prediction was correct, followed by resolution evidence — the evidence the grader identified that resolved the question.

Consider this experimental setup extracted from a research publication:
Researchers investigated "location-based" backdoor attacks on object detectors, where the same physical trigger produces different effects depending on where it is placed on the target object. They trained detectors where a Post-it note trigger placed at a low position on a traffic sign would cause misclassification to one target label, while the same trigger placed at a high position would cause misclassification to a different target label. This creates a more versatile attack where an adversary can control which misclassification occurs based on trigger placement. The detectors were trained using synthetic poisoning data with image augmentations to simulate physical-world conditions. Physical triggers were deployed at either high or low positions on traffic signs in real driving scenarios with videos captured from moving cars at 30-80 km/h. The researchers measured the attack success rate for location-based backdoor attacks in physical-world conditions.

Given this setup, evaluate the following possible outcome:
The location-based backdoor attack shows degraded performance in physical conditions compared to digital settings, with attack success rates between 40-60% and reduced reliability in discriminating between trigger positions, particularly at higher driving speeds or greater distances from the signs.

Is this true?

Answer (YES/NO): NO